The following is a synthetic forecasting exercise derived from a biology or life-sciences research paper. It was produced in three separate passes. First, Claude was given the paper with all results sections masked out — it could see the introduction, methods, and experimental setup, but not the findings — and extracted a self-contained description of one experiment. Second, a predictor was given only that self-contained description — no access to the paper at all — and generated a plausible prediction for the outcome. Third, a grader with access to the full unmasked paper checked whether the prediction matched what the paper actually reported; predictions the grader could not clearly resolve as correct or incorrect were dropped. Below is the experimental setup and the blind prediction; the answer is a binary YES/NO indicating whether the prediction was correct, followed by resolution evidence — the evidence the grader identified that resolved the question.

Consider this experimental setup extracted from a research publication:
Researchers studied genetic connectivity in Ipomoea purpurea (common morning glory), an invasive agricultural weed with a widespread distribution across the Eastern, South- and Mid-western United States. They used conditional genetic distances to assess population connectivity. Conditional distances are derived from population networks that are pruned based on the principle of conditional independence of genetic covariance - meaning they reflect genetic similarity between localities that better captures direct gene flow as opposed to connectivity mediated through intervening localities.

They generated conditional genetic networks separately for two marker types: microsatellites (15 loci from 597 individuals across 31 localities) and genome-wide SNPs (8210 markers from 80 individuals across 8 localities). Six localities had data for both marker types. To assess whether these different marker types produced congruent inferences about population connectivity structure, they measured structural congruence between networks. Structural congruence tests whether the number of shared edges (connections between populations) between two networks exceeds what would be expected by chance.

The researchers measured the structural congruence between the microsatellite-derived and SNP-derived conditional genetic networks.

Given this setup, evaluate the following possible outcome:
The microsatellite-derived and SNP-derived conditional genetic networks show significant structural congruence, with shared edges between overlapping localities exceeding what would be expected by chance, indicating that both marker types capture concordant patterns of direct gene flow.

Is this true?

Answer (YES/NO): NO